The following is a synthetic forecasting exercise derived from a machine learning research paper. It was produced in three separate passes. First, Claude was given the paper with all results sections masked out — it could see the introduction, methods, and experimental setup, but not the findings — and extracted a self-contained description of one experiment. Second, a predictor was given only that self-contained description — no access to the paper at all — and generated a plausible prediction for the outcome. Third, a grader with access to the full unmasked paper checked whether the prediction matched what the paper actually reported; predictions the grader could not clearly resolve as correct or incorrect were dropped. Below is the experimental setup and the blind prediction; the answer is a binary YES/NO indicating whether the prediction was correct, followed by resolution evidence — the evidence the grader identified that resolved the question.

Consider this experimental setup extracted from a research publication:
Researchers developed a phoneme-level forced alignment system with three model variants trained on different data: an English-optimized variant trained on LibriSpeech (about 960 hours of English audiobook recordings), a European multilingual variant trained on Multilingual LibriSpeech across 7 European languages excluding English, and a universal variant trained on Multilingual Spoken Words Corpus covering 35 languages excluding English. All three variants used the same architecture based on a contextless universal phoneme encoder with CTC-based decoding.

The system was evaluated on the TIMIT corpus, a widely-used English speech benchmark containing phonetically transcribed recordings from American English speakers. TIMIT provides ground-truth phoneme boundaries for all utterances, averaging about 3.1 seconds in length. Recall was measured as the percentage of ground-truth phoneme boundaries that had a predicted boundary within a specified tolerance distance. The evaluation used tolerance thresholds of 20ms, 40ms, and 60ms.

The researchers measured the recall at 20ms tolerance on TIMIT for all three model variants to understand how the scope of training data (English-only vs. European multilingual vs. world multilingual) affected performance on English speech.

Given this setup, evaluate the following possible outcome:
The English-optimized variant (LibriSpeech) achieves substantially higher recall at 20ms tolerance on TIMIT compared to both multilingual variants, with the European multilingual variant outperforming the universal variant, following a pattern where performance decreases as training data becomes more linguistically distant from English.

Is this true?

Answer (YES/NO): NO